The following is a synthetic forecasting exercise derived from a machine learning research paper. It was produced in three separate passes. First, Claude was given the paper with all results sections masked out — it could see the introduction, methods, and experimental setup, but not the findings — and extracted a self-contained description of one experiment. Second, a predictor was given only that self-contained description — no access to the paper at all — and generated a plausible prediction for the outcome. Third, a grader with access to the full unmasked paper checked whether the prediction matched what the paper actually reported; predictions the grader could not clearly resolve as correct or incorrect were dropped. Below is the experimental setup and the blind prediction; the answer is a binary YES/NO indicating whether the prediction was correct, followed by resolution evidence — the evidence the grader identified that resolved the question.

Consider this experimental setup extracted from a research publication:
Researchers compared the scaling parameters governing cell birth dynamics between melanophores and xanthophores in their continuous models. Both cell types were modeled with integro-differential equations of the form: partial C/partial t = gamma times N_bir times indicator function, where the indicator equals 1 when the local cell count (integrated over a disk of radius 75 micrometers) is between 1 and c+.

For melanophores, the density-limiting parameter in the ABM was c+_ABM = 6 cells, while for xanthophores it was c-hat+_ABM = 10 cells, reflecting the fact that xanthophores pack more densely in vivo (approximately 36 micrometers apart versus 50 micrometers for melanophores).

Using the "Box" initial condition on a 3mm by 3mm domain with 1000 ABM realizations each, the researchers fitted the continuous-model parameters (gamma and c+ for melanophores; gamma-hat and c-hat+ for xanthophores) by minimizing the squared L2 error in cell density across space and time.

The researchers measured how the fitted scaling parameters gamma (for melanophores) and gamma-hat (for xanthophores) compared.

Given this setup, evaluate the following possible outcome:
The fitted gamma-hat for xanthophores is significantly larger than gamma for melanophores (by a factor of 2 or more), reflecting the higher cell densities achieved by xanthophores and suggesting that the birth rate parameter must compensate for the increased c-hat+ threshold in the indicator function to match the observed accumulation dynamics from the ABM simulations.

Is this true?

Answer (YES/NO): NO